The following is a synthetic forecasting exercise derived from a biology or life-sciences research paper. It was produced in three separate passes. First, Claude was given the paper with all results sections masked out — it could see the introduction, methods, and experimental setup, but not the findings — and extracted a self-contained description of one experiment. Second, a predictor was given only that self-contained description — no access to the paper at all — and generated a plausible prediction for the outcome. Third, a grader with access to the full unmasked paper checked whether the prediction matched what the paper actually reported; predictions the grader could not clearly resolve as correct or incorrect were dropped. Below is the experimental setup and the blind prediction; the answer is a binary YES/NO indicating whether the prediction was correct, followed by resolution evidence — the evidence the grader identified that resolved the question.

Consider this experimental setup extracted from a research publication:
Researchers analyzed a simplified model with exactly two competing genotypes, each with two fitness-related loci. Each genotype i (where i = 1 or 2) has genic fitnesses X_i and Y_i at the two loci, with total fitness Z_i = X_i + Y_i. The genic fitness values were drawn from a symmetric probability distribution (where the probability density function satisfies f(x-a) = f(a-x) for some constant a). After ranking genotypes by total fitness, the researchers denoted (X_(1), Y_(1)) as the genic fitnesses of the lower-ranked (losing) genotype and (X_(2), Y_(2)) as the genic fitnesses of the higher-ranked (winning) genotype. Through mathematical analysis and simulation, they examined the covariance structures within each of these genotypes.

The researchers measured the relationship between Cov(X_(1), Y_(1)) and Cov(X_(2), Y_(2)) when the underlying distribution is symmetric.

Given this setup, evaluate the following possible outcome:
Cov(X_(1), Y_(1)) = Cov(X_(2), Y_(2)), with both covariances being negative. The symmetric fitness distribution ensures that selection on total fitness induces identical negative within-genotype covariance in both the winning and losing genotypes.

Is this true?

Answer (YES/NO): NO